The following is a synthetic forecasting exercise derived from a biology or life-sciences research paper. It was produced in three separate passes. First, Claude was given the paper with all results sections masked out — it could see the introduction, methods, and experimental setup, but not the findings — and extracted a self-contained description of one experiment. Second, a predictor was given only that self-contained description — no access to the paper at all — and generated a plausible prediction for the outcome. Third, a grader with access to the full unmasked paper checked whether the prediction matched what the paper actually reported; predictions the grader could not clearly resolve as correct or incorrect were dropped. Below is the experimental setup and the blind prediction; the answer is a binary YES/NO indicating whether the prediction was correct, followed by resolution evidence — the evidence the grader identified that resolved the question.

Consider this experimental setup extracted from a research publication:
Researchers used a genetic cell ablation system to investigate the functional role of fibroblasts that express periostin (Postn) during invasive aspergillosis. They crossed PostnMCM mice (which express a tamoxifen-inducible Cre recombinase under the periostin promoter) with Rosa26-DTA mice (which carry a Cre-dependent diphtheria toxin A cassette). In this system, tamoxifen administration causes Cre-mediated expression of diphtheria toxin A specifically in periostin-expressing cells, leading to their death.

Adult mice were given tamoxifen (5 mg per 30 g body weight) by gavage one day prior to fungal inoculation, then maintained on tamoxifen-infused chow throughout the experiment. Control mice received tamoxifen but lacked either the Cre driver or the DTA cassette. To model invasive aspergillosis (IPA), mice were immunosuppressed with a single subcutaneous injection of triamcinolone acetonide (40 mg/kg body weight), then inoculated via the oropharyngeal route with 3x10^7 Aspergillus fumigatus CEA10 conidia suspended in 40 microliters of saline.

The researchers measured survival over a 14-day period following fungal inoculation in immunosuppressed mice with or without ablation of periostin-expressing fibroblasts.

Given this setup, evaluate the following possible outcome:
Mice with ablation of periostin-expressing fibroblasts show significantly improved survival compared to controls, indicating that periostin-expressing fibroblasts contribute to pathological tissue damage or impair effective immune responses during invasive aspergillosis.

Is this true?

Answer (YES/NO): NO